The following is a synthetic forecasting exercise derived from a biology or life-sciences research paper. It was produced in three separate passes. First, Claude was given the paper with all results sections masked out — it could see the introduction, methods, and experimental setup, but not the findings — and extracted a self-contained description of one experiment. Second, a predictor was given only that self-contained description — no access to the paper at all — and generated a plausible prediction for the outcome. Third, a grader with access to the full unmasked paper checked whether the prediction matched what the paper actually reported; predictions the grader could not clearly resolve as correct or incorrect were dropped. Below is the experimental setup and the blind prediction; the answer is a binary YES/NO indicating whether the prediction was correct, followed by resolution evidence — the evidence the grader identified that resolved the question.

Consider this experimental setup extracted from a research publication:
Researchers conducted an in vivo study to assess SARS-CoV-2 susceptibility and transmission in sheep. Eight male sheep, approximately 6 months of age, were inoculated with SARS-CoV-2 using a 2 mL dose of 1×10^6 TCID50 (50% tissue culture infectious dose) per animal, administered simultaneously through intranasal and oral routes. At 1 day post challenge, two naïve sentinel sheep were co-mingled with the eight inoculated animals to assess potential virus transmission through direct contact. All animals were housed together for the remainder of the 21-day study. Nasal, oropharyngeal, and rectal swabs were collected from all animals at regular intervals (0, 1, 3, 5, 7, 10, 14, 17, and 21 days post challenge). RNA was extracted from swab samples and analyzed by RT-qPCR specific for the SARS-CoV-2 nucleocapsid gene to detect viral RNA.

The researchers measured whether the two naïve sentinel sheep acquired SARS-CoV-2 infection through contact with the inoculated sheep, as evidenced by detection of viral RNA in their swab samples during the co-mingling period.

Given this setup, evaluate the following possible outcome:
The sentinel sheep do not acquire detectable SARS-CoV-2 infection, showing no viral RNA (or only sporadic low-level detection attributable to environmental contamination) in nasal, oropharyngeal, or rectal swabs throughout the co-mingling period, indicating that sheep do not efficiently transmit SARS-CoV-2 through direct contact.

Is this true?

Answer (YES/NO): YES